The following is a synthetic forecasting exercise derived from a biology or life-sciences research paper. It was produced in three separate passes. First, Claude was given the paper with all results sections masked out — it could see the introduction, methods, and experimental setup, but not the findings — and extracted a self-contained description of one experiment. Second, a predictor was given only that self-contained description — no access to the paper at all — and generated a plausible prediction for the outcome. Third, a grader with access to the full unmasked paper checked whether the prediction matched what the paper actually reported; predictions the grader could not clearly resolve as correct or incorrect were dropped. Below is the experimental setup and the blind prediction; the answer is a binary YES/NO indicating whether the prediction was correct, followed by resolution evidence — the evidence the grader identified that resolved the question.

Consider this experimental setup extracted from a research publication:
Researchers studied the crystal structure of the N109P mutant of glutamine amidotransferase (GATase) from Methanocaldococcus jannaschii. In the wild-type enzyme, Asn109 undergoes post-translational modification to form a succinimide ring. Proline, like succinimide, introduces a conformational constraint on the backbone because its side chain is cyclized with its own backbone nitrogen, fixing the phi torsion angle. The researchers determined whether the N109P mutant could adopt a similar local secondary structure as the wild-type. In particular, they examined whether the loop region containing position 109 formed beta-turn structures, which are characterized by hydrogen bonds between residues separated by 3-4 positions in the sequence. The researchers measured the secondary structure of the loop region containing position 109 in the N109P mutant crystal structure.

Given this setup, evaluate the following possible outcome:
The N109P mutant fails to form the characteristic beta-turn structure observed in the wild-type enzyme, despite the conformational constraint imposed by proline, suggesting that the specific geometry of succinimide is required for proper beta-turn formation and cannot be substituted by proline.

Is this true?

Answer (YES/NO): YES